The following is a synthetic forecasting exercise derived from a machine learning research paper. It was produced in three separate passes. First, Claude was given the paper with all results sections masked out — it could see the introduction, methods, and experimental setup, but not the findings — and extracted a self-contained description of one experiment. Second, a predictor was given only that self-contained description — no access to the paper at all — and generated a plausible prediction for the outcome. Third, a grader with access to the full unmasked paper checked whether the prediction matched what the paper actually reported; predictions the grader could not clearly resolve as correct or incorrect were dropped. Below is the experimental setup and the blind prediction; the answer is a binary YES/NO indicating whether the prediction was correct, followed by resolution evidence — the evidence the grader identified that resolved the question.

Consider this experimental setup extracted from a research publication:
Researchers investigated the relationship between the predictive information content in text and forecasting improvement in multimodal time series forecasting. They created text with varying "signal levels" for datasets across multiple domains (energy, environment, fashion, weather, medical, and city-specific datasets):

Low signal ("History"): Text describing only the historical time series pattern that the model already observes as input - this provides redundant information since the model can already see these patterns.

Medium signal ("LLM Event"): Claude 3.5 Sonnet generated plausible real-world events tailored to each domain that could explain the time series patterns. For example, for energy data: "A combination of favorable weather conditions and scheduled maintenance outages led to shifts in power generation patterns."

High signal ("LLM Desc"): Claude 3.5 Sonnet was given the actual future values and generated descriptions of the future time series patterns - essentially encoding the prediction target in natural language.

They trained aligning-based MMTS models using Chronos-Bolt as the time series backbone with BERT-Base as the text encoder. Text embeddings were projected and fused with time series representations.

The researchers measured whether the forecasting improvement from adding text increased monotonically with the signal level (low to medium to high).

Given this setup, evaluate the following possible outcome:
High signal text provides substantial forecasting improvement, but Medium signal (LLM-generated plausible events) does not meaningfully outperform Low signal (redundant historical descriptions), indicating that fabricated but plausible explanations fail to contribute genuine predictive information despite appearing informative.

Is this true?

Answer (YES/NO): NO